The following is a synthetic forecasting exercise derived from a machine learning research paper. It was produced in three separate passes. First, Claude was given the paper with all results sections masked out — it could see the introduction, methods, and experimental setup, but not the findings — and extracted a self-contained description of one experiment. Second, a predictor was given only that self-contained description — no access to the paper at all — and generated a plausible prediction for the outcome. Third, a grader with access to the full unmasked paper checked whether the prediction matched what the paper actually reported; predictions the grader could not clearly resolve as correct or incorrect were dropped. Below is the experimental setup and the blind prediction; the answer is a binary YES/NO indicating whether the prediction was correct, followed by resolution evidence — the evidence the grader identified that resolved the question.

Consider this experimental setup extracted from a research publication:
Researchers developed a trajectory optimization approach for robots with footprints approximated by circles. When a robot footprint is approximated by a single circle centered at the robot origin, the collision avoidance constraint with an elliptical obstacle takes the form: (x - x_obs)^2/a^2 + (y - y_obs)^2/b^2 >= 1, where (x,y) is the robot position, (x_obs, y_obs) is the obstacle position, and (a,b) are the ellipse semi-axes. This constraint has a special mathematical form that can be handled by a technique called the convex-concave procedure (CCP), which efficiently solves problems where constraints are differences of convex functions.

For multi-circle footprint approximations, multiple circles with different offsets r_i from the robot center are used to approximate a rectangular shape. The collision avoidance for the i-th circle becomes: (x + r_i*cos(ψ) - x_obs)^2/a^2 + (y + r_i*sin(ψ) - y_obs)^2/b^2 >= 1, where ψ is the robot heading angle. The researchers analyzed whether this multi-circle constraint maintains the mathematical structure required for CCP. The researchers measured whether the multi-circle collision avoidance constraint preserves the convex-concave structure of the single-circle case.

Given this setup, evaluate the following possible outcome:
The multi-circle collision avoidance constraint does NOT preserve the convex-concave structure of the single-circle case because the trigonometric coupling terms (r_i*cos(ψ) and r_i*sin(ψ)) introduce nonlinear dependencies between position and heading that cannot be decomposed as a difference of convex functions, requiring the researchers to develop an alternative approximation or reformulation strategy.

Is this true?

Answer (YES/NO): YES